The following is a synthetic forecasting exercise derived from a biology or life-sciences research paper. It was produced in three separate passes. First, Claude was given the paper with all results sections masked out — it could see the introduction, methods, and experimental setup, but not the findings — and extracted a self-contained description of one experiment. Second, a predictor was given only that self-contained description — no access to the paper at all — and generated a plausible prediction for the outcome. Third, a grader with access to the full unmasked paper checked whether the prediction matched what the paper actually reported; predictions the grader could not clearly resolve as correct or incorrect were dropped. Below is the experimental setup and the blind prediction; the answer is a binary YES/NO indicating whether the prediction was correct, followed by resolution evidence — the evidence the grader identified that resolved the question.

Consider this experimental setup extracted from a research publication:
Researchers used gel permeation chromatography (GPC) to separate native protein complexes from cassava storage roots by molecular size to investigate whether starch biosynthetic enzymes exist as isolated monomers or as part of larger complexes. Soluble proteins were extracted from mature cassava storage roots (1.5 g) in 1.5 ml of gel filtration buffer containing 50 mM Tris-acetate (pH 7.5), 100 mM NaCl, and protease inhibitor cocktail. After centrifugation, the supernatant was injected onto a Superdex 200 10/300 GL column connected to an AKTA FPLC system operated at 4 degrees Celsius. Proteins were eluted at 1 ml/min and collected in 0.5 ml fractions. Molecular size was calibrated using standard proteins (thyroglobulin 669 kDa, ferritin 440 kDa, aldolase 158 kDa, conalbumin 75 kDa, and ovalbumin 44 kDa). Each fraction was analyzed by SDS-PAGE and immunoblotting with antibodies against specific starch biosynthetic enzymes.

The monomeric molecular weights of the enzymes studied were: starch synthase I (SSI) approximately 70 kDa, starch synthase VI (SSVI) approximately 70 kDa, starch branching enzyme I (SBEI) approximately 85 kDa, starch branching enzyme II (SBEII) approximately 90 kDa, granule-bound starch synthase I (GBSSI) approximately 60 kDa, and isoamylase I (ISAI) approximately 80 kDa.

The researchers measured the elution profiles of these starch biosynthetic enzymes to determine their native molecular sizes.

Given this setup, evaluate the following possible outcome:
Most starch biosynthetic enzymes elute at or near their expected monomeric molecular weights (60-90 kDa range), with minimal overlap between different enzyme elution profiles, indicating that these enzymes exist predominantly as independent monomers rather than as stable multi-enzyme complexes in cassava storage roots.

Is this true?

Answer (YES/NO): NO